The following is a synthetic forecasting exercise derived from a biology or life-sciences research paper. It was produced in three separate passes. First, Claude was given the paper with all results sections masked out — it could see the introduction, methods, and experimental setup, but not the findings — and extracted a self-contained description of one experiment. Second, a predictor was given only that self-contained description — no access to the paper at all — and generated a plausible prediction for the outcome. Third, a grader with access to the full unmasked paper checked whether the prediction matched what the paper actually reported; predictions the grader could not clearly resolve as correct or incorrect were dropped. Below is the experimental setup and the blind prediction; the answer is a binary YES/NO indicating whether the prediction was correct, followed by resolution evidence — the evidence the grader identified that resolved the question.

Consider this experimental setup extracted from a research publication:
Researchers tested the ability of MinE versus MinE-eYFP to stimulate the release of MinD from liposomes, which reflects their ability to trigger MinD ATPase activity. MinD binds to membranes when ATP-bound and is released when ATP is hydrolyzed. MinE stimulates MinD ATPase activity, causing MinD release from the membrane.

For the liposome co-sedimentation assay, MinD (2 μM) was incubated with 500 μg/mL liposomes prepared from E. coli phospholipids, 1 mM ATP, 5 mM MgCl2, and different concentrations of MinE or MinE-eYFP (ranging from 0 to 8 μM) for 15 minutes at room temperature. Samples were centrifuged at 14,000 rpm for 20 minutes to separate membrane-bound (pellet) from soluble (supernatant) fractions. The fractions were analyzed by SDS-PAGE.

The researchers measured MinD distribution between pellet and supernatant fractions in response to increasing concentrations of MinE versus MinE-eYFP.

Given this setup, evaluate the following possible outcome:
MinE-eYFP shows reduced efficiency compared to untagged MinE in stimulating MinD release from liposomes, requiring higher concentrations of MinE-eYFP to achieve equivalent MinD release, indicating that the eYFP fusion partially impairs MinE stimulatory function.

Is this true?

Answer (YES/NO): YES